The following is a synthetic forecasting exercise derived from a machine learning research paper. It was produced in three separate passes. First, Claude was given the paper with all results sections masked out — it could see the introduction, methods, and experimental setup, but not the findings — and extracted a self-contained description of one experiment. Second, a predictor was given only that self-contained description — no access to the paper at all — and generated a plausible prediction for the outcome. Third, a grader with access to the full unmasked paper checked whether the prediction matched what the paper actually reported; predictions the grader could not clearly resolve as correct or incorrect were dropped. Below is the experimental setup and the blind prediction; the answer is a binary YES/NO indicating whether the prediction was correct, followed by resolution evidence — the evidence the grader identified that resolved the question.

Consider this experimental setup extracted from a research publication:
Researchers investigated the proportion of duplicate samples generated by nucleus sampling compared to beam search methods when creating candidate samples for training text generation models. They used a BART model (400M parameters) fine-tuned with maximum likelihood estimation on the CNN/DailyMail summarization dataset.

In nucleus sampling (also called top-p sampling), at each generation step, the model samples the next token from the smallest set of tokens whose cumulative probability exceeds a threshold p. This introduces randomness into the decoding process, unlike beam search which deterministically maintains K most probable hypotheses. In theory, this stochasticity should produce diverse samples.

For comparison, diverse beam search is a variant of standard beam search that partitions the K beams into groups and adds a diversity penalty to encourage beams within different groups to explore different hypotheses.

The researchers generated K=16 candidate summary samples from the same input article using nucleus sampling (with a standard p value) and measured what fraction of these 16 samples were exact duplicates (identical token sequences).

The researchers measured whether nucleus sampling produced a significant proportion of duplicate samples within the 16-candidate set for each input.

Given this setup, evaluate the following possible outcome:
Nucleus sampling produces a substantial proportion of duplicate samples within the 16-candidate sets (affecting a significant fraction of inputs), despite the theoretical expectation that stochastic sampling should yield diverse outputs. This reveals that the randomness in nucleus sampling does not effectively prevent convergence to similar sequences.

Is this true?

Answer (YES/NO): YES